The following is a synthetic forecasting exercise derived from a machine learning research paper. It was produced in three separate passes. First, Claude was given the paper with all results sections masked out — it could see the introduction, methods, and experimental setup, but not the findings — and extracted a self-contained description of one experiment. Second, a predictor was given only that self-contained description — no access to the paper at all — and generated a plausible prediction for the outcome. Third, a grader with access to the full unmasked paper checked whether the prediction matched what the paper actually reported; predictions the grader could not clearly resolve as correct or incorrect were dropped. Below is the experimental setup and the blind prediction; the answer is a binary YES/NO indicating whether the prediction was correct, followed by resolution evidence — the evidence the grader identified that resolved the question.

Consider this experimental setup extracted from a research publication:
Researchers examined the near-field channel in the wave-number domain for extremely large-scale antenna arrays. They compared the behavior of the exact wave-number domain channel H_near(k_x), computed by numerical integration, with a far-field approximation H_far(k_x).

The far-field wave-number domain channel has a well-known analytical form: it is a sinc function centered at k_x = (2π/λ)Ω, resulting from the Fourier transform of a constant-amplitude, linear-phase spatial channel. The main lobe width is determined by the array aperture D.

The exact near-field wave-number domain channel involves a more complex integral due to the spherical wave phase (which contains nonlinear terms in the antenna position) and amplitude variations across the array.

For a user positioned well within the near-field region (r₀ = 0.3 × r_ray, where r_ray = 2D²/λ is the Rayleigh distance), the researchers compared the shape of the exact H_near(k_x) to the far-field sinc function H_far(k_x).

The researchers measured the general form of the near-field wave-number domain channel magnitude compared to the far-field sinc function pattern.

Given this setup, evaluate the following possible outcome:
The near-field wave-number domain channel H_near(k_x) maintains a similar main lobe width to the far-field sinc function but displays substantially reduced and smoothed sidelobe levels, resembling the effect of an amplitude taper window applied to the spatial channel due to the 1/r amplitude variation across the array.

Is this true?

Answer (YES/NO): NO